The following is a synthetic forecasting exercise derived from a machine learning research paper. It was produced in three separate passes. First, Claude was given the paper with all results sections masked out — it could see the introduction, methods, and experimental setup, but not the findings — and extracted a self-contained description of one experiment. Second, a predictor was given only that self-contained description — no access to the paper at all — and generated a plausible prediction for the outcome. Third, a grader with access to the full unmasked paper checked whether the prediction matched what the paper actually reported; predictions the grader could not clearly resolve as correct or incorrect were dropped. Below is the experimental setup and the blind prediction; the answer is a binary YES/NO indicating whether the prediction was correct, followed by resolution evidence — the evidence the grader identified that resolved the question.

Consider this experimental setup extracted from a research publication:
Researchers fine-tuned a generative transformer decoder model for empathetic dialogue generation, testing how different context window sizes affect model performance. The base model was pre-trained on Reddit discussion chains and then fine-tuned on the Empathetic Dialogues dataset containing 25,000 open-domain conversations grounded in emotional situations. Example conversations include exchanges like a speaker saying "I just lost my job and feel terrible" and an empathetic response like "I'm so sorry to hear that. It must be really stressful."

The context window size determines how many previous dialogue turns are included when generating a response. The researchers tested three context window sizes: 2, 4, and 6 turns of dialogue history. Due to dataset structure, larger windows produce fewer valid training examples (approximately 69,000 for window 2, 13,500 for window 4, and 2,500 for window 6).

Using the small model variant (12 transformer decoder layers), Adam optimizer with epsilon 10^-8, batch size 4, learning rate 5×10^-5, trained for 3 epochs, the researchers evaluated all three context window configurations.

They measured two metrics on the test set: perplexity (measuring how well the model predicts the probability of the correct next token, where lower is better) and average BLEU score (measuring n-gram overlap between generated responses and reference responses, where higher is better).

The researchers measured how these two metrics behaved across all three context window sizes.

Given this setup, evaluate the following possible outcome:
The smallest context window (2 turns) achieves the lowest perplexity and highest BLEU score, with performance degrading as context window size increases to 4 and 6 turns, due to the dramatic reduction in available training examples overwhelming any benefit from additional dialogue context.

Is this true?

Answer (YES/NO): NO